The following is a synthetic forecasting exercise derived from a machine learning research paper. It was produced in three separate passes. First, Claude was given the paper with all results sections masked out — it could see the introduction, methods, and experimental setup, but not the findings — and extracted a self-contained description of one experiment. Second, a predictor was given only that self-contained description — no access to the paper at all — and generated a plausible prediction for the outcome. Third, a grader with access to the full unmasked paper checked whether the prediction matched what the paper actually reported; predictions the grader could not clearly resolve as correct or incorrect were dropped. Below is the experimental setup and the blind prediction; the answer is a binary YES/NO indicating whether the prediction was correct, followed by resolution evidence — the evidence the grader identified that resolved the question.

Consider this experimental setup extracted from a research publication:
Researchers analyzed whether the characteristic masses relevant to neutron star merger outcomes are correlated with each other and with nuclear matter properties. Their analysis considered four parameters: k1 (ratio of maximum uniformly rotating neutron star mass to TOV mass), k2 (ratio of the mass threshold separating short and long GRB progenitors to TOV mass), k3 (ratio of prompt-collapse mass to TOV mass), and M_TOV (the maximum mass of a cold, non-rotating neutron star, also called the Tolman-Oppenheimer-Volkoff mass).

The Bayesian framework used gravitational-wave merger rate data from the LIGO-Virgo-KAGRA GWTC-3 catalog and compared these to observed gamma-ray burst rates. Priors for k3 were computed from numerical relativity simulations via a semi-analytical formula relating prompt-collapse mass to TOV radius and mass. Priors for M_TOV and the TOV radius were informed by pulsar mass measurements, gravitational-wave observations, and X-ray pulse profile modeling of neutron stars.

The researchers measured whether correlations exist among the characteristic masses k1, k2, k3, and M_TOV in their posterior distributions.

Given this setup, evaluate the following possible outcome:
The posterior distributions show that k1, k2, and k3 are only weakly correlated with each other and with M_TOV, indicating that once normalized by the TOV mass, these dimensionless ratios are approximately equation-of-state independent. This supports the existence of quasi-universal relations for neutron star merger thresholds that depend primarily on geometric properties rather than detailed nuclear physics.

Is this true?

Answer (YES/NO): NO